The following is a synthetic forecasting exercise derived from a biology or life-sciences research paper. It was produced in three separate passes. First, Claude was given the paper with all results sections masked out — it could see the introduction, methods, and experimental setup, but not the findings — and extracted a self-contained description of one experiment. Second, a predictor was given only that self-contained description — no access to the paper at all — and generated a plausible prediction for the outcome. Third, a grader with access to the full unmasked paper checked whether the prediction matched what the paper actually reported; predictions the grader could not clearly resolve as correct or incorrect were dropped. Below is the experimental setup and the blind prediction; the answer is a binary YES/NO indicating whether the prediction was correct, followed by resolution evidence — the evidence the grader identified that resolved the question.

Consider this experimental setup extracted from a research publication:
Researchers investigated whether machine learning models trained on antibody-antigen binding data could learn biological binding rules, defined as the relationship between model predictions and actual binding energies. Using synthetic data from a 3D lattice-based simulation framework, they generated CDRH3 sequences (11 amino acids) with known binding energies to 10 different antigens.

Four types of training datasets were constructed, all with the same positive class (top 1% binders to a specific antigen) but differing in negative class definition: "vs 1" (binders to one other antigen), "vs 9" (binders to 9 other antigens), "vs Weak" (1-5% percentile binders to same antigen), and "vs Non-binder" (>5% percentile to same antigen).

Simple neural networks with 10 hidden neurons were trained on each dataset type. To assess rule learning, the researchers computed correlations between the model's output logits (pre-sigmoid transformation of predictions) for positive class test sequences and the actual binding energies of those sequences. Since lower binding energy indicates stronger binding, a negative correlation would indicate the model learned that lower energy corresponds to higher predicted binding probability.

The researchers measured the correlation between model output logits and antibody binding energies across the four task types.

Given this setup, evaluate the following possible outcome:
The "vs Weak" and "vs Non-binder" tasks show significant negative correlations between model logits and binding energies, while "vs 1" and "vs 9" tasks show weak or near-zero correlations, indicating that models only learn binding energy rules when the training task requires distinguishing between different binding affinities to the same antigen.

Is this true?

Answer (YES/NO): YES